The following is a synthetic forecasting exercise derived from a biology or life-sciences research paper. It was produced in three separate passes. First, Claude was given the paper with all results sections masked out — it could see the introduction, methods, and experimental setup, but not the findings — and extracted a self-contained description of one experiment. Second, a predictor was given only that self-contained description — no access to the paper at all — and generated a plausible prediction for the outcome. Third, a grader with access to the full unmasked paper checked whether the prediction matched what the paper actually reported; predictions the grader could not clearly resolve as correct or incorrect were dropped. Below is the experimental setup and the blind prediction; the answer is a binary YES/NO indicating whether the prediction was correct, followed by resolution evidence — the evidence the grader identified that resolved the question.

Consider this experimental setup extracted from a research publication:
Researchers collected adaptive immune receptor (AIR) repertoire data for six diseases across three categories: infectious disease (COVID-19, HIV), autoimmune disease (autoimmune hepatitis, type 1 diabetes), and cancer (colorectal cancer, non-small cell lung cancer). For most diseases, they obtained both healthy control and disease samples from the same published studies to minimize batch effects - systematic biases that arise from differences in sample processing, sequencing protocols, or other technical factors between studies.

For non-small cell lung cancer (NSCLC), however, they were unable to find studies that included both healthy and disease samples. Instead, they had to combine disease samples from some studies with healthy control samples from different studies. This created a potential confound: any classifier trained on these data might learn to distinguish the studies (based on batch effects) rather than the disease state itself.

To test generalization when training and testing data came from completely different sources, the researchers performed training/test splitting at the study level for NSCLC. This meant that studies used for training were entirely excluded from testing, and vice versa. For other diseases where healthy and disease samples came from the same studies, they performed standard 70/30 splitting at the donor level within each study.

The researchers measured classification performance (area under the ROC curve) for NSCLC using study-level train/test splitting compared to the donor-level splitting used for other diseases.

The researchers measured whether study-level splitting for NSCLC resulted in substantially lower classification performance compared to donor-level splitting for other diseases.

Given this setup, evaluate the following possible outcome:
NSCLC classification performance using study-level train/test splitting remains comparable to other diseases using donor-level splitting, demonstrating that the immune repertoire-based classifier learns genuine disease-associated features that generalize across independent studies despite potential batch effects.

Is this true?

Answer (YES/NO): YES